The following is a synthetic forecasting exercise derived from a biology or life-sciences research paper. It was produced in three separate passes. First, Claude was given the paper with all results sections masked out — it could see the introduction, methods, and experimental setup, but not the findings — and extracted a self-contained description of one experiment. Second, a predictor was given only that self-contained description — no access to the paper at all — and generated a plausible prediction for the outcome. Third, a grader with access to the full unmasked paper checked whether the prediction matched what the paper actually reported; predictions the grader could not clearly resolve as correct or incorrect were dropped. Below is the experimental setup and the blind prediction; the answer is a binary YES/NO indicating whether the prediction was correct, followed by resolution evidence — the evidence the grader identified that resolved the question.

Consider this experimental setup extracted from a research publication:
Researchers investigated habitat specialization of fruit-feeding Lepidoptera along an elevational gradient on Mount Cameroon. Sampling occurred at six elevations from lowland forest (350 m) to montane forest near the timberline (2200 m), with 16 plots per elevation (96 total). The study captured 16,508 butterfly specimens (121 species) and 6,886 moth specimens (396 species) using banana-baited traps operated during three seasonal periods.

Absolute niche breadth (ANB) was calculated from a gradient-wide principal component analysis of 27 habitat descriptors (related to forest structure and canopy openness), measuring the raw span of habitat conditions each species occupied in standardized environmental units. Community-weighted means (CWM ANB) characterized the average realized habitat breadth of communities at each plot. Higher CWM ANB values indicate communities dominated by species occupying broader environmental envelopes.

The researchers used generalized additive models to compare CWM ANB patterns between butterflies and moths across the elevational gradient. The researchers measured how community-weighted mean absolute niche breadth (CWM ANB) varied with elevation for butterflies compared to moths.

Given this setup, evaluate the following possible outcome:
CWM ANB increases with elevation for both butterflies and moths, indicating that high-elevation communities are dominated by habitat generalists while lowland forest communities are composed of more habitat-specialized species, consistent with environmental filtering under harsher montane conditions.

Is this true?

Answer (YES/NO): NO